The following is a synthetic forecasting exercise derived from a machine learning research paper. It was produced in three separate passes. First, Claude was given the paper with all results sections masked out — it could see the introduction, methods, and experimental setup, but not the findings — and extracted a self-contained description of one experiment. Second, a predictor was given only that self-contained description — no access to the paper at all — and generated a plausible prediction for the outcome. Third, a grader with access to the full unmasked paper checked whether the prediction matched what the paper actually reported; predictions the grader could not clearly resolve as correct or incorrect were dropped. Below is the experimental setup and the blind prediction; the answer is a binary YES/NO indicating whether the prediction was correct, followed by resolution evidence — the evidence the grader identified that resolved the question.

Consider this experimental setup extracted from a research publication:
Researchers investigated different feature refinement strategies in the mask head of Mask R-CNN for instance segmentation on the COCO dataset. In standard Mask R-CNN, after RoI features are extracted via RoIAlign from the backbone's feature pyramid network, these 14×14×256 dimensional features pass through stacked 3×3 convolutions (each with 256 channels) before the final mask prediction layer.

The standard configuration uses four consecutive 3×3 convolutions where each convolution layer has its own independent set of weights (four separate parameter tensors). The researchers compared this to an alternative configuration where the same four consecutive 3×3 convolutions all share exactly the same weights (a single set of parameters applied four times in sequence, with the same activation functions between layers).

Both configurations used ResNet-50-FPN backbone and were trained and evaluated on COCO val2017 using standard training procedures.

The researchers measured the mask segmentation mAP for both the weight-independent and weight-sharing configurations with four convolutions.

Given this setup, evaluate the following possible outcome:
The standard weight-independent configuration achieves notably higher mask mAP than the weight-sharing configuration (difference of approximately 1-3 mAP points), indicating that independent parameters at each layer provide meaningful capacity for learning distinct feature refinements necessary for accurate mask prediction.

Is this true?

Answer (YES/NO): NO